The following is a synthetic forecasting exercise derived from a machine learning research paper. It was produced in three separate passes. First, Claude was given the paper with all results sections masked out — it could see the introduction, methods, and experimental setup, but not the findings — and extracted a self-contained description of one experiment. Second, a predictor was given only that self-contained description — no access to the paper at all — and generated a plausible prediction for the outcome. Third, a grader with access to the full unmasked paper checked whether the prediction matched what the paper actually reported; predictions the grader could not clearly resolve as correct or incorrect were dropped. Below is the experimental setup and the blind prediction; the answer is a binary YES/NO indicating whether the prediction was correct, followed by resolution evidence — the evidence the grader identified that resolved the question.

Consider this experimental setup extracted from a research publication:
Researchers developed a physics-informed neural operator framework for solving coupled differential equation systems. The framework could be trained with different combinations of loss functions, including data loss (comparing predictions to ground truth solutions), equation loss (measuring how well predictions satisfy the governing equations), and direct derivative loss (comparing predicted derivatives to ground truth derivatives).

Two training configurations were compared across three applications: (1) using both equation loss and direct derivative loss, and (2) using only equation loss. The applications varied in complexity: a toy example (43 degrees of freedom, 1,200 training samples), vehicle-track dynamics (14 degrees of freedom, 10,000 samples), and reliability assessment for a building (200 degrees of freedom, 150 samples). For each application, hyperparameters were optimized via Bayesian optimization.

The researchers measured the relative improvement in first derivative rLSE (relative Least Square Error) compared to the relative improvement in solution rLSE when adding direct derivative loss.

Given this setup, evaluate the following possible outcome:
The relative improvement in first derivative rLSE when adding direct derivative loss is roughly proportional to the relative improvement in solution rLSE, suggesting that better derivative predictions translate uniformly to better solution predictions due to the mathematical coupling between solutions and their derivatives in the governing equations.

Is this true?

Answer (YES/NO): NO